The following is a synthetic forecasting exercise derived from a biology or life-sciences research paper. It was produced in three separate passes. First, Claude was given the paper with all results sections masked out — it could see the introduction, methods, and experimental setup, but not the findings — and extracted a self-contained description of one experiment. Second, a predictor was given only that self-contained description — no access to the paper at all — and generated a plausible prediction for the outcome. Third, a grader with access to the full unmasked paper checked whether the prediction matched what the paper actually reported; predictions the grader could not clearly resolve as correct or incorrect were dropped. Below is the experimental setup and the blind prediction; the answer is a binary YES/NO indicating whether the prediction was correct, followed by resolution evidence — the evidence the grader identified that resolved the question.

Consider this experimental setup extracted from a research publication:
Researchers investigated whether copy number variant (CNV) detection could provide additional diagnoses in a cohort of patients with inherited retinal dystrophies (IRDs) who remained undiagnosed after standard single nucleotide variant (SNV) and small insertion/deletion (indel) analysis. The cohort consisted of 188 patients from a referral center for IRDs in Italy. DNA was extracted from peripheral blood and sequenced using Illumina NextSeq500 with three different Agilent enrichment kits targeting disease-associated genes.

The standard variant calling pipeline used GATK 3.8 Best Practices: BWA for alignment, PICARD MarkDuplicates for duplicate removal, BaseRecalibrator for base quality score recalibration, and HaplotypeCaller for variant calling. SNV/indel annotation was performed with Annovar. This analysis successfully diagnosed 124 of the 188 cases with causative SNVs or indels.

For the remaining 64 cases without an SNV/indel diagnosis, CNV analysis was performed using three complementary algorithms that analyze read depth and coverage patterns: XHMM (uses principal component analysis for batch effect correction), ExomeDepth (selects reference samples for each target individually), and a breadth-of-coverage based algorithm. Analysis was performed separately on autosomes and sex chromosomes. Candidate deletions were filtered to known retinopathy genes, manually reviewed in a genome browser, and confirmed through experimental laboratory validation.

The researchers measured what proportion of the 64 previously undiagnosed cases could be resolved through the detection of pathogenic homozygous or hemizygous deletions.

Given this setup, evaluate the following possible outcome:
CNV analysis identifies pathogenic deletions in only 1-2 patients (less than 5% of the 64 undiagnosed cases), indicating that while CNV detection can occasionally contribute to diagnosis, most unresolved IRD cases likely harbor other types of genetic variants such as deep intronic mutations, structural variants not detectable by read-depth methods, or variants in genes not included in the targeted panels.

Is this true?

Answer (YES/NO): NO